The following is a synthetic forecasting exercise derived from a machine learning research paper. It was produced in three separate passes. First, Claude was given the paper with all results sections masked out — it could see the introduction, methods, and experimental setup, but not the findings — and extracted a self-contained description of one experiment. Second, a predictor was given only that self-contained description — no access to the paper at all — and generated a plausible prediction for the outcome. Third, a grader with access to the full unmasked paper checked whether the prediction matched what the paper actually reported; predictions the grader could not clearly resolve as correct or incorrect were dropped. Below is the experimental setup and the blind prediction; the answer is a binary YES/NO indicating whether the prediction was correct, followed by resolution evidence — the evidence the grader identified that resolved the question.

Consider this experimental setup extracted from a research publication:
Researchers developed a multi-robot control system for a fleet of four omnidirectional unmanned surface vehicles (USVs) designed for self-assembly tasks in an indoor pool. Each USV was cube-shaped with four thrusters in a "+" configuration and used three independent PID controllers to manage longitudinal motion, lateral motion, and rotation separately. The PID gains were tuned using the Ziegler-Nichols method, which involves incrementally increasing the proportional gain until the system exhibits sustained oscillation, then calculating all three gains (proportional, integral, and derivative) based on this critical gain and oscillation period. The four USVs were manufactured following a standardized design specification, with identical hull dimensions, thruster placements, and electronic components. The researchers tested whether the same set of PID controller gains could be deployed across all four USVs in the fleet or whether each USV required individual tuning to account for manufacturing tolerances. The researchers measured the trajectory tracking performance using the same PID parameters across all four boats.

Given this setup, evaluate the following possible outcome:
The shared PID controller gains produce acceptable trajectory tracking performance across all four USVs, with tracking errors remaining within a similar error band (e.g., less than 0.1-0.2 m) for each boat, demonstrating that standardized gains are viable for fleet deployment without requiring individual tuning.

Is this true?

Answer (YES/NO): YES